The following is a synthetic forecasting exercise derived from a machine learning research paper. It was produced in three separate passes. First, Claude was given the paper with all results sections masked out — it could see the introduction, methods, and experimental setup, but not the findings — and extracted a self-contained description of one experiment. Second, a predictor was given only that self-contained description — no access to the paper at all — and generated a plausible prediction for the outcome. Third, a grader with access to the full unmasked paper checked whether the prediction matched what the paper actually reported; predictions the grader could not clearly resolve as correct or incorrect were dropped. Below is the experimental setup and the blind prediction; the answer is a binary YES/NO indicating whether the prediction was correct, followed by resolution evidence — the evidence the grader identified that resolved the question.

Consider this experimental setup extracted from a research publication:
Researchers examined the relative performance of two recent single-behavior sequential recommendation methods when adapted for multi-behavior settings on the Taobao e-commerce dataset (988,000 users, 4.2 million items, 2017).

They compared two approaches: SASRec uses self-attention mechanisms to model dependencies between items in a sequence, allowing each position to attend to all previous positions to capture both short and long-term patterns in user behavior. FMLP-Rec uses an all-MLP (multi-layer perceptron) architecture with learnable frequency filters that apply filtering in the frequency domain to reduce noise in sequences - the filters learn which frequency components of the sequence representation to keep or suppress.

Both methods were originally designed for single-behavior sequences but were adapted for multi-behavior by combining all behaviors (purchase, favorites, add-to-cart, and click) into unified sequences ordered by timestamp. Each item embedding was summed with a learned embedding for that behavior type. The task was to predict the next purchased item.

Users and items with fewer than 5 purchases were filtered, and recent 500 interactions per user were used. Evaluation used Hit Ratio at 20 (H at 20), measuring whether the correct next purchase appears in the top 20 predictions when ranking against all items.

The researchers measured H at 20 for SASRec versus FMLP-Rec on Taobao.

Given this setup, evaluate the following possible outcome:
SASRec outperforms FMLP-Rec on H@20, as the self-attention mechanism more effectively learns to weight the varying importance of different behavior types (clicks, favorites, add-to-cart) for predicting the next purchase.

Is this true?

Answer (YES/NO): NO